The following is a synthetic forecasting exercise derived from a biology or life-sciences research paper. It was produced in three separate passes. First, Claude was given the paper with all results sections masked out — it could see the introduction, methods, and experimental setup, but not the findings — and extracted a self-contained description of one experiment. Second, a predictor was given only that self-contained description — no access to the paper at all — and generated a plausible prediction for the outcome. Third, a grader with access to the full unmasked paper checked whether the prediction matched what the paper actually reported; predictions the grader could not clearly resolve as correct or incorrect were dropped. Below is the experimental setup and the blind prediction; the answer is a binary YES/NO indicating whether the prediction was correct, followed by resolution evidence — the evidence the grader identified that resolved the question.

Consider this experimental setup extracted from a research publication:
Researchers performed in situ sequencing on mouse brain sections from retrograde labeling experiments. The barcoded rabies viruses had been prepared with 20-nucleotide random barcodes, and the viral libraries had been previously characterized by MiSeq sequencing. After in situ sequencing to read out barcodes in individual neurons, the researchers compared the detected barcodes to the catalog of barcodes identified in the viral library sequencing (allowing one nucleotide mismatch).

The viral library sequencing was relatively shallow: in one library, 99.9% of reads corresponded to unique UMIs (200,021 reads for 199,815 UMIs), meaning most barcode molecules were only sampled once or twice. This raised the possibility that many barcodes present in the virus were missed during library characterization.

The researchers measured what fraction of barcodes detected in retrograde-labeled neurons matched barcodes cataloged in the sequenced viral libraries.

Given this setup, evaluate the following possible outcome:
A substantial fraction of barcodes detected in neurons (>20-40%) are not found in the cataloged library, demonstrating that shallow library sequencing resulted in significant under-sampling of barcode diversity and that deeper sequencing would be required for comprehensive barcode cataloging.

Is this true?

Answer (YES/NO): NO